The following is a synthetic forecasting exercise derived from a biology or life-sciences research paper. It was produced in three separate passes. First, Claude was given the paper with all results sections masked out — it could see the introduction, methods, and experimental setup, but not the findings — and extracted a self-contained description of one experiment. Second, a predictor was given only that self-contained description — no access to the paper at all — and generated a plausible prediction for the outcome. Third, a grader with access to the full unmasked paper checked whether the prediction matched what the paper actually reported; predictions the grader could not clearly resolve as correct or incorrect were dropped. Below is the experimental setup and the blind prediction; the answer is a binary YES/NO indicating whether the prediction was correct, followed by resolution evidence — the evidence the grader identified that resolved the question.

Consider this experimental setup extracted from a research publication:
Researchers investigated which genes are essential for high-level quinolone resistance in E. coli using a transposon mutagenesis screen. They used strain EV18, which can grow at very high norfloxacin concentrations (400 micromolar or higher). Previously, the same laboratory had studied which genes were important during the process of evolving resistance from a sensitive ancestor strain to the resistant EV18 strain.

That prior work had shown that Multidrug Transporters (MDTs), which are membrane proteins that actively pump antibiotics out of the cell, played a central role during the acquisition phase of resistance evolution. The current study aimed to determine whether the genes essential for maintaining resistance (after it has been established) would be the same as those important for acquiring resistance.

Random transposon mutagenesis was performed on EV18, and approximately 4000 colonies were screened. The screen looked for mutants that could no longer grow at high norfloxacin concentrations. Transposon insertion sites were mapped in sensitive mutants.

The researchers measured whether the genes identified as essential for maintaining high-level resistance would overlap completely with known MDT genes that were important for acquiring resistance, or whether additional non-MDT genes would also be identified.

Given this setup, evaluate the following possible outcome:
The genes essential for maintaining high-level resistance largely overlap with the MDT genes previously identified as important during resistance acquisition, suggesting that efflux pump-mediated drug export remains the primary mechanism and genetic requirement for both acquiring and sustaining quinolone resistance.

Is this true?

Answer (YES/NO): NO